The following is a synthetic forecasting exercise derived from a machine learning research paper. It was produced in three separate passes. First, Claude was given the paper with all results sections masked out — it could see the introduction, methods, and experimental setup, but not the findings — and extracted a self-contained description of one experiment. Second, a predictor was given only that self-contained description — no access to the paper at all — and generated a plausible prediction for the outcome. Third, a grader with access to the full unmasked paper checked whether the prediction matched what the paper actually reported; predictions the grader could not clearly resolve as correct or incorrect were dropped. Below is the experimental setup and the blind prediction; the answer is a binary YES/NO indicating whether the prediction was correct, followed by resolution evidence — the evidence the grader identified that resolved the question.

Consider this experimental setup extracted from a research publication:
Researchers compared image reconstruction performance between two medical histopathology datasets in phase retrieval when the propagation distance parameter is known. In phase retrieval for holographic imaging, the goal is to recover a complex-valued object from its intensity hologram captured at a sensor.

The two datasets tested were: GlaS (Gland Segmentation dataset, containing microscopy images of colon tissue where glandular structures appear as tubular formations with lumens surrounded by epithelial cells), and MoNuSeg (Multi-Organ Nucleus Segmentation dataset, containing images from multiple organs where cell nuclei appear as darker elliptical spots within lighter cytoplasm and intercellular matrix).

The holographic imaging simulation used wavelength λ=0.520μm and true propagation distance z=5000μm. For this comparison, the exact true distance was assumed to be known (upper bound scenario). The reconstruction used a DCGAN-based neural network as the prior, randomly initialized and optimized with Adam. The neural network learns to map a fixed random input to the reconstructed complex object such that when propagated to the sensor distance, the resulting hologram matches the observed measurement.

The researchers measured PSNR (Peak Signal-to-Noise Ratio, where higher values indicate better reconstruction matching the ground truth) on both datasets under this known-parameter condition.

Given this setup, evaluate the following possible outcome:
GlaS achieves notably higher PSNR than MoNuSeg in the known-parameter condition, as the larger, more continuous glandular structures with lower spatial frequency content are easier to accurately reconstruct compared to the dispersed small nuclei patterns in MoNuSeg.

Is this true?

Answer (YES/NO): YES